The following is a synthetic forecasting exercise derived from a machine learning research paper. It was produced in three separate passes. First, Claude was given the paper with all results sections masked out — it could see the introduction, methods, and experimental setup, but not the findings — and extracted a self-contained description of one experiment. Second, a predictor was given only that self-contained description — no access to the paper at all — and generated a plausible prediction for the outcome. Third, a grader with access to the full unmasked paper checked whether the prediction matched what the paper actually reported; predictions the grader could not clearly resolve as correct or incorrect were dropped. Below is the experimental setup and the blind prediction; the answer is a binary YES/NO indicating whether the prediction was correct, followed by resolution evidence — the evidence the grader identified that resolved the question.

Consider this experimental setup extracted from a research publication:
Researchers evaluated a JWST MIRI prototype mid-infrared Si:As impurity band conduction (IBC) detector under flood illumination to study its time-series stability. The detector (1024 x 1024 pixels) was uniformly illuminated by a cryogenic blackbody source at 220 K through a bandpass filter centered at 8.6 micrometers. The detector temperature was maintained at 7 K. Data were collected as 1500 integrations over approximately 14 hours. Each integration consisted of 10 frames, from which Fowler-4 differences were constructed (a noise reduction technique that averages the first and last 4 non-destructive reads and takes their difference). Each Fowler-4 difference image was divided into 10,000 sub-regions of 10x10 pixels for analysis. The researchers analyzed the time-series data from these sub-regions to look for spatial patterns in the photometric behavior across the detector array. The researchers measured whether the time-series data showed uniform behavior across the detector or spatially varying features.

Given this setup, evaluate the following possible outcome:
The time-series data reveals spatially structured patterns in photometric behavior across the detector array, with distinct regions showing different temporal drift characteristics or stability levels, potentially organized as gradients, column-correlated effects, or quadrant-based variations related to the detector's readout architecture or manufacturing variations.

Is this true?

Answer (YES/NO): YES